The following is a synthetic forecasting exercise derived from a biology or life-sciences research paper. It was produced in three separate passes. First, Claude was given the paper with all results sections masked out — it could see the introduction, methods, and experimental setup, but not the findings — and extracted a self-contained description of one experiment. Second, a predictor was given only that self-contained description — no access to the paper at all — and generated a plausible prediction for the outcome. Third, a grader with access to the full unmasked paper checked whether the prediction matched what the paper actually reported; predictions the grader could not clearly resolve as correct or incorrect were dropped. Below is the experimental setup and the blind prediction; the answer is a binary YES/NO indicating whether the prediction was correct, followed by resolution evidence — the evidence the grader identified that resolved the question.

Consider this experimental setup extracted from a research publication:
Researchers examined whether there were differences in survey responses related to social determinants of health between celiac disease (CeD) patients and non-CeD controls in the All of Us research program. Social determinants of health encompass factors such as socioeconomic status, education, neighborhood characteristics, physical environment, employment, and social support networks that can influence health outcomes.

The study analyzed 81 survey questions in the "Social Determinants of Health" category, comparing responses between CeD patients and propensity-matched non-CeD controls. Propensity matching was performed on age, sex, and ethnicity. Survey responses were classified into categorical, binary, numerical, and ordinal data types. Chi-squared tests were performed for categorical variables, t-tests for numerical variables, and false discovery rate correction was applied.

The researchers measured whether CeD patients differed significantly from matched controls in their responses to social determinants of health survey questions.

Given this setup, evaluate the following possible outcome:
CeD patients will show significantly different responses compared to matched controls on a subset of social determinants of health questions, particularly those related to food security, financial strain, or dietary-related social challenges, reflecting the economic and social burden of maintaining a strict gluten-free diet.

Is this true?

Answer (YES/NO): NO